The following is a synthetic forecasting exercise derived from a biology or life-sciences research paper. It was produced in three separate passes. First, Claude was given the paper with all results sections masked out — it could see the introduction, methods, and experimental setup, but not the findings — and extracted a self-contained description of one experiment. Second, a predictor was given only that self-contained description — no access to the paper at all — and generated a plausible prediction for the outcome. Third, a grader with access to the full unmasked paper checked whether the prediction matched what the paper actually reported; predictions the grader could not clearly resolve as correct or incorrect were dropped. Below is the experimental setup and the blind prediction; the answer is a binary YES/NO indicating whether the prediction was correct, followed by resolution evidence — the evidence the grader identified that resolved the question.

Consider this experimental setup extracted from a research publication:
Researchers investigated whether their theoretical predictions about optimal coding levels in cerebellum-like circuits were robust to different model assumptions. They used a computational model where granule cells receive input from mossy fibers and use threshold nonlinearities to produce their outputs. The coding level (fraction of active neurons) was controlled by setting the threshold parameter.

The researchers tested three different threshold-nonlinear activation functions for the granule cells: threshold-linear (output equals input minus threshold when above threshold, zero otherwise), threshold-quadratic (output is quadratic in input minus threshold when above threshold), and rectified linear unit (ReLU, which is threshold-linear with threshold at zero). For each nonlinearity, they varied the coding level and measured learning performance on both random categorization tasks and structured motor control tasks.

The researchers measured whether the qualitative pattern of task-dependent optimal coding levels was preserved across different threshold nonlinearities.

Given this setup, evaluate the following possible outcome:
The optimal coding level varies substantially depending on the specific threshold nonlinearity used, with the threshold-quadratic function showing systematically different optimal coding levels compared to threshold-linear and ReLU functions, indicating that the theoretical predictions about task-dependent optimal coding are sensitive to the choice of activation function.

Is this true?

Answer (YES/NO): NO